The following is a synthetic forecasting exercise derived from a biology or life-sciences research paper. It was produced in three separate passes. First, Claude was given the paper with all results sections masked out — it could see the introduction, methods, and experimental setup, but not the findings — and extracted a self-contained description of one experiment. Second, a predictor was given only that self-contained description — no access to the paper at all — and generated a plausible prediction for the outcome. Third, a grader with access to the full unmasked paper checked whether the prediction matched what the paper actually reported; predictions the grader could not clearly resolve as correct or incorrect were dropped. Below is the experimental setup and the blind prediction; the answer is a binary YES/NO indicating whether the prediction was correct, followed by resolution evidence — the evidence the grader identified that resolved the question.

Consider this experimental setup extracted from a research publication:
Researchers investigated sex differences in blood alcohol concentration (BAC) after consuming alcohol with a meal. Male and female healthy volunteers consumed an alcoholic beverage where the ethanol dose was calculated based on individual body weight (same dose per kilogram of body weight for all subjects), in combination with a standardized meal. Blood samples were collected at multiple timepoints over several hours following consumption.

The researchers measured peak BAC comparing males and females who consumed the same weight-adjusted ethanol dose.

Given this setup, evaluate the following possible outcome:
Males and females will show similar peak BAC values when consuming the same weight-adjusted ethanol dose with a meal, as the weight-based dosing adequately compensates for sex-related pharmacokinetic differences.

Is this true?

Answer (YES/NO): NO